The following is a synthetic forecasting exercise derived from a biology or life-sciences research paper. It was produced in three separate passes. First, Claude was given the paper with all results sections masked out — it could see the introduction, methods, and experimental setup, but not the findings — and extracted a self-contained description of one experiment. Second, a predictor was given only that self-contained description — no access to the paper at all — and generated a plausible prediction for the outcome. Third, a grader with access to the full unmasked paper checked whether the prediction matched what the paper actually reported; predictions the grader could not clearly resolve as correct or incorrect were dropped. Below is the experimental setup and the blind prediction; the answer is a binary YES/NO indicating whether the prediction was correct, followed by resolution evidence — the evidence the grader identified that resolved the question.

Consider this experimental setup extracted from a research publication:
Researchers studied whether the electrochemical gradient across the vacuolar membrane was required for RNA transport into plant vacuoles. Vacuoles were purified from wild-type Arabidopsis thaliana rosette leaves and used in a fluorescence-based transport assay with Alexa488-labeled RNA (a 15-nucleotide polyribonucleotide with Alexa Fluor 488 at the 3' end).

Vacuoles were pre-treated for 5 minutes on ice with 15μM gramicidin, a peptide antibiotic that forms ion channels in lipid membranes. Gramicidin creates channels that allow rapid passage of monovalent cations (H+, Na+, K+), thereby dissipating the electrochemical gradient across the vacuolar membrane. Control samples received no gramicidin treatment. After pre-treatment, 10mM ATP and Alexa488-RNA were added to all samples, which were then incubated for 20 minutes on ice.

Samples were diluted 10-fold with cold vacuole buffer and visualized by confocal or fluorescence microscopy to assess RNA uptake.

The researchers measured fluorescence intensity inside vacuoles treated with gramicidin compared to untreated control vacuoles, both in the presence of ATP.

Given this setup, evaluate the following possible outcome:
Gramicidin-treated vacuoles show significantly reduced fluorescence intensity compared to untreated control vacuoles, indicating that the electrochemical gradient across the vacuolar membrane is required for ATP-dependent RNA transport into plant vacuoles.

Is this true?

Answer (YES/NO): NO